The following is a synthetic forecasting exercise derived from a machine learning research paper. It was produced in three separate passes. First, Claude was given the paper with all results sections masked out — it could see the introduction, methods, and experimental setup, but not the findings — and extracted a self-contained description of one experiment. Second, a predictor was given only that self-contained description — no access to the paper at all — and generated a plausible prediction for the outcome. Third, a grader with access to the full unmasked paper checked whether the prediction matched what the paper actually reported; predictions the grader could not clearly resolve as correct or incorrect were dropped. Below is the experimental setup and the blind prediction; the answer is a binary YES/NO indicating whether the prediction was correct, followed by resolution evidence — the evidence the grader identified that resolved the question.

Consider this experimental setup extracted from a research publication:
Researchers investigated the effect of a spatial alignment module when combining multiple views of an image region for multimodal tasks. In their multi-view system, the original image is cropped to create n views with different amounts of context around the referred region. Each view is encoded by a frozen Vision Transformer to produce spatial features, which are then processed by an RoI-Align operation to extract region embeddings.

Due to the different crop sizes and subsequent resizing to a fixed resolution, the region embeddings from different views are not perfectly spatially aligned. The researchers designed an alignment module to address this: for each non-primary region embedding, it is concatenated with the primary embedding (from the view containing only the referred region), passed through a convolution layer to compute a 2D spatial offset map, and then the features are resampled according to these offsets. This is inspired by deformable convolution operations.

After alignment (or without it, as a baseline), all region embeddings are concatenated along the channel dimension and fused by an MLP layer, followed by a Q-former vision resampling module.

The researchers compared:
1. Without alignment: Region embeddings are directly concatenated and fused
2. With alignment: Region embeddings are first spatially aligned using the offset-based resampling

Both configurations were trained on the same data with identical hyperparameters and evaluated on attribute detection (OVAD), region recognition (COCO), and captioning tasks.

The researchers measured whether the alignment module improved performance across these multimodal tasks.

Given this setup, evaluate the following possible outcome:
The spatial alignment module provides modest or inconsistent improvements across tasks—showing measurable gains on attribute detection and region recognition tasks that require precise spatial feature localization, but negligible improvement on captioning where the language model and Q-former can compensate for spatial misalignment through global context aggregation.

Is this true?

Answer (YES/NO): NO